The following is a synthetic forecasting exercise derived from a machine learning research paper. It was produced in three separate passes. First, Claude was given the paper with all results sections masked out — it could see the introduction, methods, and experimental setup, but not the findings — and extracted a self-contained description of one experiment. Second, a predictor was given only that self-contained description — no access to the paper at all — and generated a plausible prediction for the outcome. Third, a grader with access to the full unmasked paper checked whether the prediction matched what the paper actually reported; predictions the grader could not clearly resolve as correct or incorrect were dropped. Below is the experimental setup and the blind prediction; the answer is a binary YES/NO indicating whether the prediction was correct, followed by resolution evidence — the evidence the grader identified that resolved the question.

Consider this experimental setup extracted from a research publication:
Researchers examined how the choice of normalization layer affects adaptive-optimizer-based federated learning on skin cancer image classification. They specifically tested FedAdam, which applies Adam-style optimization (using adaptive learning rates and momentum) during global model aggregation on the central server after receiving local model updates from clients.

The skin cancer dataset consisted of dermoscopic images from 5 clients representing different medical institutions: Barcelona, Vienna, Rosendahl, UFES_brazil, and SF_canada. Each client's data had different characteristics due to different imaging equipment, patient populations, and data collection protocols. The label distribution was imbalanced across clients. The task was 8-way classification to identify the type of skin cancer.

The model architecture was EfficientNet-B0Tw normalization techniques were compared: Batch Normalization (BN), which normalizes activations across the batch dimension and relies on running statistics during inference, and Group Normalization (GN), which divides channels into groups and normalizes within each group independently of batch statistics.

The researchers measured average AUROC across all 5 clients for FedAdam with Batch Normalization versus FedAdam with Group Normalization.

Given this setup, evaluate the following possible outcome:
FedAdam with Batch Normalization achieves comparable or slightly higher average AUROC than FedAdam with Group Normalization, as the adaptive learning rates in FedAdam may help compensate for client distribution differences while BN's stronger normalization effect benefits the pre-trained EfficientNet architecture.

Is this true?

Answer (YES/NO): NO